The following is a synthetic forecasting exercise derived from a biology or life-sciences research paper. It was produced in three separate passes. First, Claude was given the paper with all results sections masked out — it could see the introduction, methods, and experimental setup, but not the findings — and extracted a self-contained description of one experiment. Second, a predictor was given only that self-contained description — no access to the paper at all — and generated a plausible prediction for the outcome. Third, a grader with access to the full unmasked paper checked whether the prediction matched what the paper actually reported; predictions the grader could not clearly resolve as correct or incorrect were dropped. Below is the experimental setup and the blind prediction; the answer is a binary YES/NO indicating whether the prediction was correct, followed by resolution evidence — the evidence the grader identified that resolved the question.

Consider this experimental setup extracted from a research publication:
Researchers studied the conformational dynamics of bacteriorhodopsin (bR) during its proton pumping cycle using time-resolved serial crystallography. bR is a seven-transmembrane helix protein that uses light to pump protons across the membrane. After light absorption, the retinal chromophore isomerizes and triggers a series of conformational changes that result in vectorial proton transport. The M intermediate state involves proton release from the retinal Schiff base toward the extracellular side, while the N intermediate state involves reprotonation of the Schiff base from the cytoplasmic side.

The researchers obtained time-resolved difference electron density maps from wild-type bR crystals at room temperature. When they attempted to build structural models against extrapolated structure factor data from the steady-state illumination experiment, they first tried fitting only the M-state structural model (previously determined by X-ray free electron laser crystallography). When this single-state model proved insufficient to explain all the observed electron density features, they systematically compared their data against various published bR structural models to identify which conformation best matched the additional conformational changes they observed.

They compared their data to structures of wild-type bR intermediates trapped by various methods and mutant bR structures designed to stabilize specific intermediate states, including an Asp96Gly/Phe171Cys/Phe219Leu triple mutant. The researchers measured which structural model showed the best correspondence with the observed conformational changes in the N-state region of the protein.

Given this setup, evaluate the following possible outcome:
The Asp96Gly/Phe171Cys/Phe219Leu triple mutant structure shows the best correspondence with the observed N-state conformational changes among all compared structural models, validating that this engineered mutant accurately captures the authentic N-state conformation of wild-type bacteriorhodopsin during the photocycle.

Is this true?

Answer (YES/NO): NO